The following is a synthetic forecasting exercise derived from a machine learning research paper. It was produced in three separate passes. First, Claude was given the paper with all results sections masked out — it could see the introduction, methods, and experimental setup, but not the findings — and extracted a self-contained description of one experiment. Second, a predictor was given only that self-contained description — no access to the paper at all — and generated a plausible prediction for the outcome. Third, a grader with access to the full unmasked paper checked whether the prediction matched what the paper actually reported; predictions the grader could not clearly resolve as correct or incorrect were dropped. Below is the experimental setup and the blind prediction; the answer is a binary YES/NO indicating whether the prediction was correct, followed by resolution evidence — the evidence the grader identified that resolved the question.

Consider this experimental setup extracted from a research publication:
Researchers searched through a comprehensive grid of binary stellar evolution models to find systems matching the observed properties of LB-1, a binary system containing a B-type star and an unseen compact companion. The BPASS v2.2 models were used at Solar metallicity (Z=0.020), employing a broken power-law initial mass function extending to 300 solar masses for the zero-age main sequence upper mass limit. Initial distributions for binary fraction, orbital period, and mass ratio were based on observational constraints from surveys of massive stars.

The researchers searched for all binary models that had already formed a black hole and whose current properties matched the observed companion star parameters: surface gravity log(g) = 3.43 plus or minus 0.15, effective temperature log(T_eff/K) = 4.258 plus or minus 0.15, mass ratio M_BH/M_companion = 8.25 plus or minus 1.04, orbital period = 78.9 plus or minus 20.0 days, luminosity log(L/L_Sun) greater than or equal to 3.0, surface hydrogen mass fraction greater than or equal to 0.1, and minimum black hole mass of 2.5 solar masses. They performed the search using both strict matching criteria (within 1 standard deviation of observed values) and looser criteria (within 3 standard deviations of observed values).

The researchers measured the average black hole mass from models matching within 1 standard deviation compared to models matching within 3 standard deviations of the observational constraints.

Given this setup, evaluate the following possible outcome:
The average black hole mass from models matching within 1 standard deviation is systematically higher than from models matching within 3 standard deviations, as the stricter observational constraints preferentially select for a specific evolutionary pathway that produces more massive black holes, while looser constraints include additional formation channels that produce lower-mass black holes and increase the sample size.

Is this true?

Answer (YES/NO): YES